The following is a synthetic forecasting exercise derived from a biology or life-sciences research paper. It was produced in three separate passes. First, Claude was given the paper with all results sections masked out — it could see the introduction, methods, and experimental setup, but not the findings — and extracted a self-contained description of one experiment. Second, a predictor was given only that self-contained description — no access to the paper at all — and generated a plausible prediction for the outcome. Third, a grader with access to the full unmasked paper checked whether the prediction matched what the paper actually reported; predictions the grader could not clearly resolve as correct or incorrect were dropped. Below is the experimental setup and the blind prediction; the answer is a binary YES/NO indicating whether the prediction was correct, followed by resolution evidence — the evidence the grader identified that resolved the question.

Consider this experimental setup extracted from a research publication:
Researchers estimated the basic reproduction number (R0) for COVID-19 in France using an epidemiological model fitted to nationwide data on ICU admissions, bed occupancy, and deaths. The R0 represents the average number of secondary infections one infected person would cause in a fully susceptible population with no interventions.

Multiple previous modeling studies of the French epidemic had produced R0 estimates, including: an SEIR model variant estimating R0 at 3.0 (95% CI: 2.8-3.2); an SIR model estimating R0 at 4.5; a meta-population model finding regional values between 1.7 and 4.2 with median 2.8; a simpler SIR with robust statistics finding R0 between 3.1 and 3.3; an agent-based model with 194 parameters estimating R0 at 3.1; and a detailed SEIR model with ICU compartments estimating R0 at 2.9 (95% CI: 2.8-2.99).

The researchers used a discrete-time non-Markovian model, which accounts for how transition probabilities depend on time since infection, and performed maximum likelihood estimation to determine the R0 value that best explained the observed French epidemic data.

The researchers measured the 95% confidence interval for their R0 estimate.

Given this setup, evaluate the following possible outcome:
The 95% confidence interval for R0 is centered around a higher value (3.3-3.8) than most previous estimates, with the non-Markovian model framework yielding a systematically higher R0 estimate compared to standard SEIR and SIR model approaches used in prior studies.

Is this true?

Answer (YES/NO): NO